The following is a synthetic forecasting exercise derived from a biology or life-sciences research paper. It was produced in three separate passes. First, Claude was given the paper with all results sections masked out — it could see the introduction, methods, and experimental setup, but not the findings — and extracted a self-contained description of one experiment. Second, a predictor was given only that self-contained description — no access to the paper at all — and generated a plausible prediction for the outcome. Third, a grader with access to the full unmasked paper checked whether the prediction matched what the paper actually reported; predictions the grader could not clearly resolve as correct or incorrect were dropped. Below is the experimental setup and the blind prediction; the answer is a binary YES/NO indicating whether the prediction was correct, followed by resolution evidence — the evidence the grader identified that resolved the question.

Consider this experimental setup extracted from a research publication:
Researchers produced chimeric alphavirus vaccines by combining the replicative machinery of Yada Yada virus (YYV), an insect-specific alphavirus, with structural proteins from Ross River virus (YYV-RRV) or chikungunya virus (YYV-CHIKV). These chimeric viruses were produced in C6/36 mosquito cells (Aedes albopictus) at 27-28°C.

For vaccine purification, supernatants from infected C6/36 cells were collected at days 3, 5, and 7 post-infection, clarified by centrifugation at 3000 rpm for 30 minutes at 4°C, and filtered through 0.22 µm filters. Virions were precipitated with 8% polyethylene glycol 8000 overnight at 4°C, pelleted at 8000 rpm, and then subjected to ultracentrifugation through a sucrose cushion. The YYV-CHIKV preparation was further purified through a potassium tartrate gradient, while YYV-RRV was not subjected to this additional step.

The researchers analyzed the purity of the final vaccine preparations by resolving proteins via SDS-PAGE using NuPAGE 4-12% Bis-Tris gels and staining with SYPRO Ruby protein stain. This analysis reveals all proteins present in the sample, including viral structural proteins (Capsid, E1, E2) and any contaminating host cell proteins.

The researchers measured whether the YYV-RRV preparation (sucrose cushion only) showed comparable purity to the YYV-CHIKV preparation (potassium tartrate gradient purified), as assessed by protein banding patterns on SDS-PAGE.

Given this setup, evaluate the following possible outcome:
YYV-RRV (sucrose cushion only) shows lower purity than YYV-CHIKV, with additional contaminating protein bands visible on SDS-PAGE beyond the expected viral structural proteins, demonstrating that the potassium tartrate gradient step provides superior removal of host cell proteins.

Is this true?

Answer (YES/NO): NO